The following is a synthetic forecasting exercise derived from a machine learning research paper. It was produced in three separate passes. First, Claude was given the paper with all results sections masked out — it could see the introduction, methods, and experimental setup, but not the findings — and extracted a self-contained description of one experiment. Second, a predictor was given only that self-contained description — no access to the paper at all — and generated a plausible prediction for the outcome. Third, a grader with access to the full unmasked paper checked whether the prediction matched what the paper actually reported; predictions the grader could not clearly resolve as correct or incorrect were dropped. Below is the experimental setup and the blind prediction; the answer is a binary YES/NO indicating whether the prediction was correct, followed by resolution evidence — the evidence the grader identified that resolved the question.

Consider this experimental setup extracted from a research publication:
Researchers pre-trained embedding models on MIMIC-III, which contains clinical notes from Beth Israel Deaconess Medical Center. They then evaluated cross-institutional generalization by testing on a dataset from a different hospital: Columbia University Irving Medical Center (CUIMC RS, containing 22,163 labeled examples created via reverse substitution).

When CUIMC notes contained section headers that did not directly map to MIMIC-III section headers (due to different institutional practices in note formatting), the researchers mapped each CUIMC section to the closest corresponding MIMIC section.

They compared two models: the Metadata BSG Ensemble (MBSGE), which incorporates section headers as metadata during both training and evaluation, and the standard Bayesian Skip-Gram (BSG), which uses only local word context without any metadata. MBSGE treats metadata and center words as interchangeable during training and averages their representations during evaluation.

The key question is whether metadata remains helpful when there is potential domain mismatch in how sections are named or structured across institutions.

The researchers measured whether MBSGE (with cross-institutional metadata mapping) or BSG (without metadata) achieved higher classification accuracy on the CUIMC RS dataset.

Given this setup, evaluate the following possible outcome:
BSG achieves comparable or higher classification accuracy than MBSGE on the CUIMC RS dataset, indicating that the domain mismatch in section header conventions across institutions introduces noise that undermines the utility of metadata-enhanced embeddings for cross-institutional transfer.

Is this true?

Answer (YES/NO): NO